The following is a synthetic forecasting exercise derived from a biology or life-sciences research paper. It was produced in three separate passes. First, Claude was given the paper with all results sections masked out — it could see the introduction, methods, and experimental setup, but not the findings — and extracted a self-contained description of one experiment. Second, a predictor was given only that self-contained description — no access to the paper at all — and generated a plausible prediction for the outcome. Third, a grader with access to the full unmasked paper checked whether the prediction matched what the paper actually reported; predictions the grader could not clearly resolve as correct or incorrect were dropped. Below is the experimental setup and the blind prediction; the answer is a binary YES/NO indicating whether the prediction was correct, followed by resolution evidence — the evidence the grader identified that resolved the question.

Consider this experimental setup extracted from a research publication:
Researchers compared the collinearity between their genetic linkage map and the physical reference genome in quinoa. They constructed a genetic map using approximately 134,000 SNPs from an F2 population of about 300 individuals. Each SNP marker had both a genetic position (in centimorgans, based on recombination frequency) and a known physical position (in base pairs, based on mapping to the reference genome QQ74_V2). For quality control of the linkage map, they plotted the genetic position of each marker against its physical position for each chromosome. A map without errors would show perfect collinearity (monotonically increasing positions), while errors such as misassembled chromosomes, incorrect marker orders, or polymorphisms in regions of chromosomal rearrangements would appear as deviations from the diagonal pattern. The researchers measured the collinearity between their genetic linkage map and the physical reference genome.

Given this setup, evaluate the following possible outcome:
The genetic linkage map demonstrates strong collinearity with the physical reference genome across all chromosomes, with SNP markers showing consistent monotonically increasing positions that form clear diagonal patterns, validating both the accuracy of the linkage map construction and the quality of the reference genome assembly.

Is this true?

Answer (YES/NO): NO